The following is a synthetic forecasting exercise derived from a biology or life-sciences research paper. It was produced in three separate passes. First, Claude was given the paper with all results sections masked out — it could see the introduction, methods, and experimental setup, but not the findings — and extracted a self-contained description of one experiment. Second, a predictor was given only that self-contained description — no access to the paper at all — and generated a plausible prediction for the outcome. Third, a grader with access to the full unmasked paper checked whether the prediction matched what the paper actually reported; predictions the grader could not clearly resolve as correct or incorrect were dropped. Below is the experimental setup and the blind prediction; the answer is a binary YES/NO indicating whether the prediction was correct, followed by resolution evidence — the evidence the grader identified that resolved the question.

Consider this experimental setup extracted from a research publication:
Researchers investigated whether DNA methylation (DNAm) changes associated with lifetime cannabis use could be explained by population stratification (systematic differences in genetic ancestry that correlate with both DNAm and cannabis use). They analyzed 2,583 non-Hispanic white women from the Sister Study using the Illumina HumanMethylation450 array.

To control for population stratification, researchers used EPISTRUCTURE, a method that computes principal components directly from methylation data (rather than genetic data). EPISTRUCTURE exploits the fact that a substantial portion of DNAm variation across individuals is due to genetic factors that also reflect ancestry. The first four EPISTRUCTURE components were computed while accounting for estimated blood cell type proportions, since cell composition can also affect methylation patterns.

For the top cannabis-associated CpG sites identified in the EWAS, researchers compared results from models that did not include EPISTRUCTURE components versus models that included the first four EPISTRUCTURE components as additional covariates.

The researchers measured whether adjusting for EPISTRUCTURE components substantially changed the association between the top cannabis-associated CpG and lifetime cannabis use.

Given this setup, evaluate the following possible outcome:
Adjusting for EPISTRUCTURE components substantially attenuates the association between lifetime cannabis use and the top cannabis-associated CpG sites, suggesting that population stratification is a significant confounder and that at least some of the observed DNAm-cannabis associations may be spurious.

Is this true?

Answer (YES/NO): NO